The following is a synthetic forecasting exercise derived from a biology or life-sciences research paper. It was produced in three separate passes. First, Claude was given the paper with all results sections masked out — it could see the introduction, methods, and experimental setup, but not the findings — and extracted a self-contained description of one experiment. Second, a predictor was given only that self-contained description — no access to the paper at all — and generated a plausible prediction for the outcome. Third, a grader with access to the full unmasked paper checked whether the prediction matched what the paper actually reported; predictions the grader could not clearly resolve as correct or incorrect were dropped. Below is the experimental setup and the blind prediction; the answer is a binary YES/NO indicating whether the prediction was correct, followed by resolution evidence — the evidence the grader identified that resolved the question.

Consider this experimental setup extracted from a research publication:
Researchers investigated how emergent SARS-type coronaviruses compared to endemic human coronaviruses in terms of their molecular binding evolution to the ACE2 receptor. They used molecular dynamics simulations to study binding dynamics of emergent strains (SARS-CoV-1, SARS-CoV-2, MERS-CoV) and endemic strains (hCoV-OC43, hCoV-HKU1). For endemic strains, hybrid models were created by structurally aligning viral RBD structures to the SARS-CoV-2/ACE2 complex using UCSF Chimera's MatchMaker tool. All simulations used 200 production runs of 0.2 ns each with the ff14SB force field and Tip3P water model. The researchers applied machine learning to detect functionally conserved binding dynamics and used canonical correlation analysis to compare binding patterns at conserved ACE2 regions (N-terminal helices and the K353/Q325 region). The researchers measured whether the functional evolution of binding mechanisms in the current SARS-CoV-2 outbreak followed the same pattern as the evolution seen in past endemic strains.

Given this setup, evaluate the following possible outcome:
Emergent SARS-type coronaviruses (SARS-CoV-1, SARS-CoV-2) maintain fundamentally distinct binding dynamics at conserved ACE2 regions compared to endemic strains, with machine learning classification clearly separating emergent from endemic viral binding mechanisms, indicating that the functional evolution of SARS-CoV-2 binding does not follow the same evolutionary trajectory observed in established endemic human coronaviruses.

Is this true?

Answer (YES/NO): YES